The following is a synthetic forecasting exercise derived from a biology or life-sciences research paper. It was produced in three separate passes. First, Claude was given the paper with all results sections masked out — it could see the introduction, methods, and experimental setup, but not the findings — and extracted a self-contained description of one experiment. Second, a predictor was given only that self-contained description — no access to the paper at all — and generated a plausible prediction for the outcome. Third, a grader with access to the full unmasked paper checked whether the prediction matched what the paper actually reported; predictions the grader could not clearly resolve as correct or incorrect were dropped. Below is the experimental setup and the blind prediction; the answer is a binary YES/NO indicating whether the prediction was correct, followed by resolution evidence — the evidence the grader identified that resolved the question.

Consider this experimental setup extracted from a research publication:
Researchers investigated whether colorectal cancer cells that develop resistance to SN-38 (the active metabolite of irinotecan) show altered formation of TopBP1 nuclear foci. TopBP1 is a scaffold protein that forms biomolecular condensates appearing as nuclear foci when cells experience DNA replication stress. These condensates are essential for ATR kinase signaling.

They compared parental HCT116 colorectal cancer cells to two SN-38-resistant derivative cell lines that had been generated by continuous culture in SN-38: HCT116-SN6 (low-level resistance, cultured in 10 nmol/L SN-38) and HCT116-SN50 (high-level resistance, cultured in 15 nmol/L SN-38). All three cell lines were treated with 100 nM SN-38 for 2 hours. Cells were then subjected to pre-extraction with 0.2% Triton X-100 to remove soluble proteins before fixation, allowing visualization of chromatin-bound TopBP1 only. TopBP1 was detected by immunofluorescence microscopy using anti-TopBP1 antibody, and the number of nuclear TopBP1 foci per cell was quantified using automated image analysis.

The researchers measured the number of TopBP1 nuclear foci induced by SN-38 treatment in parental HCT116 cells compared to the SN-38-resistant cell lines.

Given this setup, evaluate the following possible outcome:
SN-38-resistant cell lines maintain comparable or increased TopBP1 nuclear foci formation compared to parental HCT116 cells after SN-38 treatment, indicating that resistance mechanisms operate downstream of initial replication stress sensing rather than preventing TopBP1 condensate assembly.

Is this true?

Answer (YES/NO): YES